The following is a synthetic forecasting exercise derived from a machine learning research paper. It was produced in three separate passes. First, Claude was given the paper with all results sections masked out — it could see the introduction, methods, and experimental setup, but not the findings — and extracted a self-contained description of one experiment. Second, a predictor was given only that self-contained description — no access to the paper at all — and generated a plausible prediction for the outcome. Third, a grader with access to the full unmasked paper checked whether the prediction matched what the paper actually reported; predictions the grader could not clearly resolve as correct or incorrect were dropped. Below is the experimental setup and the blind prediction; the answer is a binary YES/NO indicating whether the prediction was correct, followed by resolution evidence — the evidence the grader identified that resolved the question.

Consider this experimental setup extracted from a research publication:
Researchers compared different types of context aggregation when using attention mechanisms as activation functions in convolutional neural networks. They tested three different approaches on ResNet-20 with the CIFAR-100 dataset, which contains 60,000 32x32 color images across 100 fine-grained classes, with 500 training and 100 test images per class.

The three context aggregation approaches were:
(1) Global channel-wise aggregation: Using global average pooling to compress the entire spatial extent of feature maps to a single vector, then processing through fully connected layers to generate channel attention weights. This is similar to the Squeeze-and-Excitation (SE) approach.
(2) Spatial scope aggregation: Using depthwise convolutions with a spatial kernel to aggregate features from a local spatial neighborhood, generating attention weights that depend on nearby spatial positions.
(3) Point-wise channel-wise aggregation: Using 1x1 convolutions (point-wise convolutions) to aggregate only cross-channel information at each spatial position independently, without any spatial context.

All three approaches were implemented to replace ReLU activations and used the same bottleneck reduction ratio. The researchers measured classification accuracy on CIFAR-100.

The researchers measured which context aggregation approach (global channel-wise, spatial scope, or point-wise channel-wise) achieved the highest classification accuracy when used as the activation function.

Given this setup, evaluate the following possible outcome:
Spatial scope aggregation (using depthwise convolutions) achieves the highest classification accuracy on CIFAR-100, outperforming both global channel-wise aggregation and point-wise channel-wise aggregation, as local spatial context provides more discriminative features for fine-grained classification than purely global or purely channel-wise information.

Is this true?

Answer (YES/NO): NO